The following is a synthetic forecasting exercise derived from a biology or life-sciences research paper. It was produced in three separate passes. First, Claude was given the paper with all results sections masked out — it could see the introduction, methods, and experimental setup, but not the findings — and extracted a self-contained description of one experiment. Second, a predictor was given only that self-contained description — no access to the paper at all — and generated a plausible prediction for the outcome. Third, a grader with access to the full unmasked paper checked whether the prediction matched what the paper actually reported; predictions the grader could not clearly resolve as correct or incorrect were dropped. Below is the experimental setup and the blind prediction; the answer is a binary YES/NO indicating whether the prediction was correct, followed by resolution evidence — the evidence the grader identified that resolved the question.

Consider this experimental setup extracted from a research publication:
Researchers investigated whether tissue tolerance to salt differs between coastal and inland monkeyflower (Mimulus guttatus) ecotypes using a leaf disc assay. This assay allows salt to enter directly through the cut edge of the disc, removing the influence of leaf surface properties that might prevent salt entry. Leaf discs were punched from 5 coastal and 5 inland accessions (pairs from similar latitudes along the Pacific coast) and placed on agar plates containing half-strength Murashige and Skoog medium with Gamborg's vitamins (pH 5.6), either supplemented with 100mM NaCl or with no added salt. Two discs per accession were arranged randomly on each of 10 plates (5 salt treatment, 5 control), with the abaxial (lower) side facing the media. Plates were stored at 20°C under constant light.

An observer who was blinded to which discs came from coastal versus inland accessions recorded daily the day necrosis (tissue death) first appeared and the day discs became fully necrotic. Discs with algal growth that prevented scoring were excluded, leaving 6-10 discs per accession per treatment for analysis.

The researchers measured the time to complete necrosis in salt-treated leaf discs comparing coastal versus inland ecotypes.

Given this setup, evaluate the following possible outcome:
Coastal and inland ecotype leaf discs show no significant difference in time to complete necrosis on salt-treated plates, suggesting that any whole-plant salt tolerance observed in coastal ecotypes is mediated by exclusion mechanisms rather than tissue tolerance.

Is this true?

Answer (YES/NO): NO